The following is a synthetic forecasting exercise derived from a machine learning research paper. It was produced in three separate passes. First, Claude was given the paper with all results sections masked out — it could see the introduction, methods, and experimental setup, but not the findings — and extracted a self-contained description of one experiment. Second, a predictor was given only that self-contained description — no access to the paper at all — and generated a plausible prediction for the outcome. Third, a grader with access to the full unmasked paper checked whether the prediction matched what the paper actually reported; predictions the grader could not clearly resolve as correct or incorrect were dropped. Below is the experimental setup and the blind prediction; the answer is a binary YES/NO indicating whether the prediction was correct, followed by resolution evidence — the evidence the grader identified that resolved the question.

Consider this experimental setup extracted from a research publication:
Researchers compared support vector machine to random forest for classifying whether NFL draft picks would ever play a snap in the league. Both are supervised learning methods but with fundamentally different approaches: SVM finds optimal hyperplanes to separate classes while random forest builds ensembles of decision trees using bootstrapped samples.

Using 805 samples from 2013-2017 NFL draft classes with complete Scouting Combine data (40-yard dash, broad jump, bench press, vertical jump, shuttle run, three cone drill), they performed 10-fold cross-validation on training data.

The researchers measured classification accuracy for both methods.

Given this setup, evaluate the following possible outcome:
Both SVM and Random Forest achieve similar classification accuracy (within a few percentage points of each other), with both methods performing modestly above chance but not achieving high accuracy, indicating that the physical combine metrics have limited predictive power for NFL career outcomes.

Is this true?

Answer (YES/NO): NO